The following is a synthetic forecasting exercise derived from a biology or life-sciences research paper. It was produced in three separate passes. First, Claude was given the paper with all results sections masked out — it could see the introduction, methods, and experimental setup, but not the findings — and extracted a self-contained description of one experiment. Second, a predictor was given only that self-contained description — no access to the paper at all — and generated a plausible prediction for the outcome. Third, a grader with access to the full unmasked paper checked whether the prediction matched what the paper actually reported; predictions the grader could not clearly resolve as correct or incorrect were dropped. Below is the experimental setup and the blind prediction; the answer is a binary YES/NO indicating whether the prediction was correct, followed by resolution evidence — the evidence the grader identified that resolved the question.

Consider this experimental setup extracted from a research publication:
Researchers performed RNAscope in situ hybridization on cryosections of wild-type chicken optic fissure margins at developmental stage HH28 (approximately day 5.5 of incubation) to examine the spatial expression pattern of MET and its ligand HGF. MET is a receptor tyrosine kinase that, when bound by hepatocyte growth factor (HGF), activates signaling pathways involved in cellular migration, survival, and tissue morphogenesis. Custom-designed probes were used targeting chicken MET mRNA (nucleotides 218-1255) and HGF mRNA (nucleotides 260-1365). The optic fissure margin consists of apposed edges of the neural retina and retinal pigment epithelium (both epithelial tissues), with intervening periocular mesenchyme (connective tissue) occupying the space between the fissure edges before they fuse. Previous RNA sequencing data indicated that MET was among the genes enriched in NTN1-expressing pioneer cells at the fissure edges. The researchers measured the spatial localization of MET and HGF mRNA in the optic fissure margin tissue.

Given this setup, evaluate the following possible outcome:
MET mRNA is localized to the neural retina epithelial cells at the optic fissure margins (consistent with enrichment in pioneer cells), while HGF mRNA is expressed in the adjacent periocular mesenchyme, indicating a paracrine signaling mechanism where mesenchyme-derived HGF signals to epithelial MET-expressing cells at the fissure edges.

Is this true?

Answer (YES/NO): NO